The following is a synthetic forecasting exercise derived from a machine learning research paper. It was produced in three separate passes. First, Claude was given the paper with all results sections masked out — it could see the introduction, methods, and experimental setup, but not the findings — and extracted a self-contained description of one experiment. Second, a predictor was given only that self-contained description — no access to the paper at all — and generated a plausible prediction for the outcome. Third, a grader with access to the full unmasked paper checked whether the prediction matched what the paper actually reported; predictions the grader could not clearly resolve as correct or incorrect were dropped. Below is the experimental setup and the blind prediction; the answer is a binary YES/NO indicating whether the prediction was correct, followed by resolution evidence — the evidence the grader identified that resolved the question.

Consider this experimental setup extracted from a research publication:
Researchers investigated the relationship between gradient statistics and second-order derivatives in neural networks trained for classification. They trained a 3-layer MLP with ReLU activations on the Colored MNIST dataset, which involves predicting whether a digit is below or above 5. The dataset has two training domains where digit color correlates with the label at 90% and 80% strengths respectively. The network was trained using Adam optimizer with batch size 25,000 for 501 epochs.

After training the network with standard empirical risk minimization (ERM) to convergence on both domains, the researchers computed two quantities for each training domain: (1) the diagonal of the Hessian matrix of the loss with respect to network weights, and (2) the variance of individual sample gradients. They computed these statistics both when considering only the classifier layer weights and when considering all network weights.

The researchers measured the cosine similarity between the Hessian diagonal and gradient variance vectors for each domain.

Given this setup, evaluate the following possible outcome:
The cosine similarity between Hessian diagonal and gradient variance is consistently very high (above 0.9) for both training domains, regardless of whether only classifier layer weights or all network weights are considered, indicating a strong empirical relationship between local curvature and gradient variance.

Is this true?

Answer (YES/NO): YES